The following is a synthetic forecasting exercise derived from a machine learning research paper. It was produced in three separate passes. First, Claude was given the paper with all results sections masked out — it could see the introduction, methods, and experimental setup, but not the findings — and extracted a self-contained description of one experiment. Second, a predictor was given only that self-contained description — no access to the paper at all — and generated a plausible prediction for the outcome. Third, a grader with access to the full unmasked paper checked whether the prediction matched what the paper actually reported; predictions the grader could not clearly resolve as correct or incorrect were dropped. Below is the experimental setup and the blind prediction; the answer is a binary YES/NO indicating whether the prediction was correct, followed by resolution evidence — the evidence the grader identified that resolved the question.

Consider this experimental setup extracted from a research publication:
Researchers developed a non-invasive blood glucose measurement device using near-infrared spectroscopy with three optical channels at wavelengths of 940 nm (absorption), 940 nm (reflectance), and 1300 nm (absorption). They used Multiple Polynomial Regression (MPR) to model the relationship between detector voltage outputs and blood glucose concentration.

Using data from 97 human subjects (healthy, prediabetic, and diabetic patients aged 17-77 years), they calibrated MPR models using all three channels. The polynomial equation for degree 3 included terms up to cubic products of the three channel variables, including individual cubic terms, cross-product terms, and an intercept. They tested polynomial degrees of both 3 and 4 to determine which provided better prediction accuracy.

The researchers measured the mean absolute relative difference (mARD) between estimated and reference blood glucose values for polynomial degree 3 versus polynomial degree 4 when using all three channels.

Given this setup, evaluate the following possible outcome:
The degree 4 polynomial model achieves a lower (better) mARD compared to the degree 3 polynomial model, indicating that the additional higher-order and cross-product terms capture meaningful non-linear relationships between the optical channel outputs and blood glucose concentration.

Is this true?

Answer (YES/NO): NO